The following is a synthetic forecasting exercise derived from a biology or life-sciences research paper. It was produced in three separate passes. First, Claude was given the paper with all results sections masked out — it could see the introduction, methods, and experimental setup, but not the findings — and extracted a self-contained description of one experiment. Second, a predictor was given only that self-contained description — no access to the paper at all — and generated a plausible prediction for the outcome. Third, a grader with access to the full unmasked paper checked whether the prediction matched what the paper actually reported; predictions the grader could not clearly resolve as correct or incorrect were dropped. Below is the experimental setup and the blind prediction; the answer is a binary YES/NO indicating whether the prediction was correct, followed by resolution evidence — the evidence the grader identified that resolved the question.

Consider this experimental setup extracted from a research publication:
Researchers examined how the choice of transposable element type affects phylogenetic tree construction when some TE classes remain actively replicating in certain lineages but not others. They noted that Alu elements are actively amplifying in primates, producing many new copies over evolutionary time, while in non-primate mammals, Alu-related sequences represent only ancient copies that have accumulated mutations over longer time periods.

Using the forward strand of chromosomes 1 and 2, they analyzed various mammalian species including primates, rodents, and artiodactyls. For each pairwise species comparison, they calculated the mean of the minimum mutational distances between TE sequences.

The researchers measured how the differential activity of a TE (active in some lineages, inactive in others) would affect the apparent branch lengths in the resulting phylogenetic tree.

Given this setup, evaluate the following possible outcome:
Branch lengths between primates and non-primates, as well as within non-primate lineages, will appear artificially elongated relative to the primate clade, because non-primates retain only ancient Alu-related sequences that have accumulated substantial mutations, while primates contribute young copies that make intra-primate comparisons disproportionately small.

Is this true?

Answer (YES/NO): YES